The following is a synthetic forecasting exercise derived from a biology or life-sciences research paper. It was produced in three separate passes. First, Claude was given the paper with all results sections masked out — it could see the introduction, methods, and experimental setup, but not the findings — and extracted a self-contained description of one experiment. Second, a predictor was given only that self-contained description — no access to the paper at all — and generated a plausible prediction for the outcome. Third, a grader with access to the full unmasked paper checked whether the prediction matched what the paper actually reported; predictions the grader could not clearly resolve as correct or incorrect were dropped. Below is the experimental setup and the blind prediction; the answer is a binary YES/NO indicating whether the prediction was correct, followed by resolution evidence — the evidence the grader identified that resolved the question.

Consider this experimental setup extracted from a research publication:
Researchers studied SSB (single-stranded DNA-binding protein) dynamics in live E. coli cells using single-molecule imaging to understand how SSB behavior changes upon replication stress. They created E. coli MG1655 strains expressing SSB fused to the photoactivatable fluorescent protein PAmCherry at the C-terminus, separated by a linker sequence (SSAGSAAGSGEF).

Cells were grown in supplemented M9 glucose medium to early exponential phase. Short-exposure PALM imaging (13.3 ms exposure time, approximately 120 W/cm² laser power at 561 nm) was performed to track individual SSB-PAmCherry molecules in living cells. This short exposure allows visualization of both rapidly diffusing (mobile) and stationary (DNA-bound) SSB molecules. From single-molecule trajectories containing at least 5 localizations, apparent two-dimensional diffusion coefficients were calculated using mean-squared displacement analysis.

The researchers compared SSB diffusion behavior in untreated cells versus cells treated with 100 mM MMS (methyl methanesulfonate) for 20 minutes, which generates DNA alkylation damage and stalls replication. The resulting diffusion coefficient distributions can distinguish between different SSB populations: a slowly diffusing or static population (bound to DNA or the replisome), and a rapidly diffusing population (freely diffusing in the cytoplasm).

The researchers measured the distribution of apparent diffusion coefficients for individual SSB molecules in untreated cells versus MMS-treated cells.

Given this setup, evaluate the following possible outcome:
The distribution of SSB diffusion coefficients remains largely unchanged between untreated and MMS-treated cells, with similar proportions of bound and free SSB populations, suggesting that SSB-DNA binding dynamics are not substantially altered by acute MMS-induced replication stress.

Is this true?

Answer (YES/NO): NO